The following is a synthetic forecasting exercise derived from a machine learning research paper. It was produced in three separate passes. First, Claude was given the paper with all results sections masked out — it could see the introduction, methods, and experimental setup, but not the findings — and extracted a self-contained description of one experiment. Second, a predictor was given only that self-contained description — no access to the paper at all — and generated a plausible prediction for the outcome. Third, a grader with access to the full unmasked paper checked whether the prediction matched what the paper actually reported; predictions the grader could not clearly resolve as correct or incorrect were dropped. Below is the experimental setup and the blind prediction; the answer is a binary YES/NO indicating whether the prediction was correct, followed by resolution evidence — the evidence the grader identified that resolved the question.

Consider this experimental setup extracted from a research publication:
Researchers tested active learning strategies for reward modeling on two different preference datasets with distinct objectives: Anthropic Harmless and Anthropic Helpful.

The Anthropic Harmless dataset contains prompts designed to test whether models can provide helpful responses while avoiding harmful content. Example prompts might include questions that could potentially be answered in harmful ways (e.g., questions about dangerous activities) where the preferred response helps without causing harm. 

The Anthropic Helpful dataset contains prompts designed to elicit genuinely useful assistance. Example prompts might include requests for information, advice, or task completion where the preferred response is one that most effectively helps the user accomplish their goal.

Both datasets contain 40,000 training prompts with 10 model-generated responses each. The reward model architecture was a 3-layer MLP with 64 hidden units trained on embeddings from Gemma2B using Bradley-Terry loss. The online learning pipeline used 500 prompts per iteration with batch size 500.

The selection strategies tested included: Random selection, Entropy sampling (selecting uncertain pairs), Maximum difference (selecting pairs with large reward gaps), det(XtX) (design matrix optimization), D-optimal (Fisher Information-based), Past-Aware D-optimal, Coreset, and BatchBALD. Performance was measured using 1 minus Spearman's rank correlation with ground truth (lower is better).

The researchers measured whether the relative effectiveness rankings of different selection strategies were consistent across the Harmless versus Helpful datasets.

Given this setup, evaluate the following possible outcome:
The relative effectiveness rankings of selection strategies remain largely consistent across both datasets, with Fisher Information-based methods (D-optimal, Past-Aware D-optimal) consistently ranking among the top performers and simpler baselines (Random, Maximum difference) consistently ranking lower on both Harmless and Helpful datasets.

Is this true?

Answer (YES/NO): YES